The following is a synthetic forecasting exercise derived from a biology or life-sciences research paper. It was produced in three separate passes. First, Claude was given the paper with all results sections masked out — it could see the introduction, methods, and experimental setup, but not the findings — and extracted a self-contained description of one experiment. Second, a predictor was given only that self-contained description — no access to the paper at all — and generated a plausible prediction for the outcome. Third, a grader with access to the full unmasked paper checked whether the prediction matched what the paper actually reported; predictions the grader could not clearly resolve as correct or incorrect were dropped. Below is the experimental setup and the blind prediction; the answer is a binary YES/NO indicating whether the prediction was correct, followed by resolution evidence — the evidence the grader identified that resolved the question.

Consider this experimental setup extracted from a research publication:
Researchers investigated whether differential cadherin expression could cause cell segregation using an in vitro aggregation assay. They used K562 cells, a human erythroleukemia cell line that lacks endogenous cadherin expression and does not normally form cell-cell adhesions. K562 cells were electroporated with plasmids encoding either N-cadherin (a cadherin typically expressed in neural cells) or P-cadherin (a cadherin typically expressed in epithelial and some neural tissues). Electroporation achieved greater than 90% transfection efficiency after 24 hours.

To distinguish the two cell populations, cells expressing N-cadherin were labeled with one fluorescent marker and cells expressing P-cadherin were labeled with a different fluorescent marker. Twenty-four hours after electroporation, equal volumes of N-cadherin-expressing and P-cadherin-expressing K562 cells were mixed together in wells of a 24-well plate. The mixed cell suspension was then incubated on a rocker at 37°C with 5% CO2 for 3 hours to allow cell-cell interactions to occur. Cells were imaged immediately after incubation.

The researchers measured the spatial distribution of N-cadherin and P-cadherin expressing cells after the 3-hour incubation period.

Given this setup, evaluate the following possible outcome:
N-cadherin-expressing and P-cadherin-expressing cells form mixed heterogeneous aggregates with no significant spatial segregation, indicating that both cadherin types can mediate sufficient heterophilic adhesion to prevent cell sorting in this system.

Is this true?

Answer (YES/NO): NO